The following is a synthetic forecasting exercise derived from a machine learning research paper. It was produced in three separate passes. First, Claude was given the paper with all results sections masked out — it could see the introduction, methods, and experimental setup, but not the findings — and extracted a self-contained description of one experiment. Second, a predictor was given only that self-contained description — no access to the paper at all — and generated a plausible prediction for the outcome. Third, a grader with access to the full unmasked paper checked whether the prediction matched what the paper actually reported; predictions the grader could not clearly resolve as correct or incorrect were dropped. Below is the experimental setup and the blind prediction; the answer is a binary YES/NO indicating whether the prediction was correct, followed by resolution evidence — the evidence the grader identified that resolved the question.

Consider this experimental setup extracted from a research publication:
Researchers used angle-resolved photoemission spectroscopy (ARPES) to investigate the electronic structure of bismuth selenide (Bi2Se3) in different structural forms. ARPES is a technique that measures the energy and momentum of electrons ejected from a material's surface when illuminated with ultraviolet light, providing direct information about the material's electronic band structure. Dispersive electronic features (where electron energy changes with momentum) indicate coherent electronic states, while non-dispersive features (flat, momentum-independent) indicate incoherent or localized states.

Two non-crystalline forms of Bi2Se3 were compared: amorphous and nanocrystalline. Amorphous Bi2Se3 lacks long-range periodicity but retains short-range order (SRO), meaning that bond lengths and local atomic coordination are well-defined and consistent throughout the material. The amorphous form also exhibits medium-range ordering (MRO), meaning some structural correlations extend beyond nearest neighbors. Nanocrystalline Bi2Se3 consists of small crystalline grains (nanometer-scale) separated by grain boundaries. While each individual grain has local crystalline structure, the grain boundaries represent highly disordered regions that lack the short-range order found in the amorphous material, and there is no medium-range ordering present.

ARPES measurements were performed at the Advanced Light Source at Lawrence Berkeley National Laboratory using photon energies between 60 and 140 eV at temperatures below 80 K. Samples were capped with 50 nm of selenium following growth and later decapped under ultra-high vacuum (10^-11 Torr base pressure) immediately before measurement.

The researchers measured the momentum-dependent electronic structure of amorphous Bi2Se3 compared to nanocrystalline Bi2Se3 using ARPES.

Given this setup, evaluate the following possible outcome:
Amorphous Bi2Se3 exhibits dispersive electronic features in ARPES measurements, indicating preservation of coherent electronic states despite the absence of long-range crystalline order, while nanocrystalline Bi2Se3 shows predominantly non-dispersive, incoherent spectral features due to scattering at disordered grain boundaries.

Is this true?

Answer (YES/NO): YES